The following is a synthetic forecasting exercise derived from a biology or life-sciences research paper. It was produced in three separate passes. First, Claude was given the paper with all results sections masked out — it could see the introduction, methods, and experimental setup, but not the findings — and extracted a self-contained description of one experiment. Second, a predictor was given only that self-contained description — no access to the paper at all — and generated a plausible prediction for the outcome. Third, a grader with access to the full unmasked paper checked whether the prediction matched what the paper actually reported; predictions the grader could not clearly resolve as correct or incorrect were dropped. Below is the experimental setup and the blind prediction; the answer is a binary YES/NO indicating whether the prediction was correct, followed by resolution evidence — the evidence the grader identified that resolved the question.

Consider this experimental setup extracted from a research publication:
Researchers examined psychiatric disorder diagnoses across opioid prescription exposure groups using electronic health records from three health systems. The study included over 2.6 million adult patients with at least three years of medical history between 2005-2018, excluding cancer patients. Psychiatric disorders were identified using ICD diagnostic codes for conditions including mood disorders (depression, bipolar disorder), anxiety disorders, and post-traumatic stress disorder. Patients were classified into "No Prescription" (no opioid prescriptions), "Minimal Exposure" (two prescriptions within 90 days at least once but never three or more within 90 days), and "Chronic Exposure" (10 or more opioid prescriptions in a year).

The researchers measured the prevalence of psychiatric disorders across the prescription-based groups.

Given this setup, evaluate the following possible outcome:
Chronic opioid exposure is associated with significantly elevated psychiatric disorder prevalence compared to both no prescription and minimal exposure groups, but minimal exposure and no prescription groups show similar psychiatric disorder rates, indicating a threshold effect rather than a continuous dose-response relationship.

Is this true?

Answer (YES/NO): NO